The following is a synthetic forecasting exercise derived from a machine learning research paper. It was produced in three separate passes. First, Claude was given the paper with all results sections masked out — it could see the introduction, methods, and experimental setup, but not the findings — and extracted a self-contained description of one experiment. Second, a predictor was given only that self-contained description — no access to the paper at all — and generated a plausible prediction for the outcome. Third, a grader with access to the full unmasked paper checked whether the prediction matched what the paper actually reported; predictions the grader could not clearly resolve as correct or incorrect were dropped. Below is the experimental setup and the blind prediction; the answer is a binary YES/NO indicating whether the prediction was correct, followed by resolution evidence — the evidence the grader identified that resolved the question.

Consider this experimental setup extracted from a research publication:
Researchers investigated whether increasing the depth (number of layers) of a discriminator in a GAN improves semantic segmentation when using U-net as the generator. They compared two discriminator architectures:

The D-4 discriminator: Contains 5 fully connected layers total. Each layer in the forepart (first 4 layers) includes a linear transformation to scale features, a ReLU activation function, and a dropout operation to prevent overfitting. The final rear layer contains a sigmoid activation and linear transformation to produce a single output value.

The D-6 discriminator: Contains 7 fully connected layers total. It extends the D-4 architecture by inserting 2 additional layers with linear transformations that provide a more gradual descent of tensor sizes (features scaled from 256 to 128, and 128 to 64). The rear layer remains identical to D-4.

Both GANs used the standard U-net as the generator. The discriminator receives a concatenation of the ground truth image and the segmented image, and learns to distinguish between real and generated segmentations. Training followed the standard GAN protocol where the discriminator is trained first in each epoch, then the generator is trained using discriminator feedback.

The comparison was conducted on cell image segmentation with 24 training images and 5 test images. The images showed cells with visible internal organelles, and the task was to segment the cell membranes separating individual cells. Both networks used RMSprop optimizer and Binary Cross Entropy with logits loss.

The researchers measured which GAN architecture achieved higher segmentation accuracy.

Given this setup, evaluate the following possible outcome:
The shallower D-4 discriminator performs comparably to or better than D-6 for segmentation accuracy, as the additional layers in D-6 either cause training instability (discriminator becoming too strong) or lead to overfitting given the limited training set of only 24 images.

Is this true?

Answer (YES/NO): NO